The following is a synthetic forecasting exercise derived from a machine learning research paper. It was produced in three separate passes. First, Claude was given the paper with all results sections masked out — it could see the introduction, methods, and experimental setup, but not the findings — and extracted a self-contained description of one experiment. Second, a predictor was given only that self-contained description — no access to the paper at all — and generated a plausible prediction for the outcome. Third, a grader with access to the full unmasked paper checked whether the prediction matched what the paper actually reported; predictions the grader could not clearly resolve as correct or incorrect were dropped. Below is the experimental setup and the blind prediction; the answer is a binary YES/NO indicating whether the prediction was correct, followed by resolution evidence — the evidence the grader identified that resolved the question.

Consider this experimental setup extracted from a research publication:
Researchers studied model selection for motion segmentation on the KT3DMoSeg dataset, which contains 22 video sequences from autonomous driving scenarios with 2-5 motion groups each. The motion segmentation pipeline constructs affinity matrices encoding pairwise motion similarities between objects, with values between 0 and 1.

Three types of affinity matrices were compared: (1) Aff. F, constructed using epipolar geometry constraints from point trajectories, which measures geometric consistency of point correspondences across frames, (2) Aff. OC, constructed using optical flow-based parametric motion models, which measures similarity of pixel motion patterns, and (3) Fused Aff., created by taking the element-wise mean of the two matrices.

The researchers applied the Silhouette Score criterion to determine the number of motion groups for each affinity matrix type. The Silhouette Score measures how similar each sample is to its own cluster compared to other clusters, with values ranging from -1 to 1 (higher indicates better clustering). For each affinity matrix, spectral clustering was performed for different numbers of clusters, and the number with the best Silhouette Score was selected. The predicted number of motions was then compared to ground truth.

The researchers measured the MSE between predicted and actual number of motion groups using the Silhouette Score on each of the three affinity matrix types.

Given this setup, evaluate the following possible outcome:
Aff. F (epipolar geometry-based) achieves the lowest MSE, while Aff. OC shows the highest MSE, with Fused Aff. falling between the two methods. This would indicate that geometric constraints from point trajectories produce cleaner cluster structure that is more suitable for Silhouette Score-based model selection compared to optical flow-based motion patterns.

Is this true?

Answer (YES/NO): NO